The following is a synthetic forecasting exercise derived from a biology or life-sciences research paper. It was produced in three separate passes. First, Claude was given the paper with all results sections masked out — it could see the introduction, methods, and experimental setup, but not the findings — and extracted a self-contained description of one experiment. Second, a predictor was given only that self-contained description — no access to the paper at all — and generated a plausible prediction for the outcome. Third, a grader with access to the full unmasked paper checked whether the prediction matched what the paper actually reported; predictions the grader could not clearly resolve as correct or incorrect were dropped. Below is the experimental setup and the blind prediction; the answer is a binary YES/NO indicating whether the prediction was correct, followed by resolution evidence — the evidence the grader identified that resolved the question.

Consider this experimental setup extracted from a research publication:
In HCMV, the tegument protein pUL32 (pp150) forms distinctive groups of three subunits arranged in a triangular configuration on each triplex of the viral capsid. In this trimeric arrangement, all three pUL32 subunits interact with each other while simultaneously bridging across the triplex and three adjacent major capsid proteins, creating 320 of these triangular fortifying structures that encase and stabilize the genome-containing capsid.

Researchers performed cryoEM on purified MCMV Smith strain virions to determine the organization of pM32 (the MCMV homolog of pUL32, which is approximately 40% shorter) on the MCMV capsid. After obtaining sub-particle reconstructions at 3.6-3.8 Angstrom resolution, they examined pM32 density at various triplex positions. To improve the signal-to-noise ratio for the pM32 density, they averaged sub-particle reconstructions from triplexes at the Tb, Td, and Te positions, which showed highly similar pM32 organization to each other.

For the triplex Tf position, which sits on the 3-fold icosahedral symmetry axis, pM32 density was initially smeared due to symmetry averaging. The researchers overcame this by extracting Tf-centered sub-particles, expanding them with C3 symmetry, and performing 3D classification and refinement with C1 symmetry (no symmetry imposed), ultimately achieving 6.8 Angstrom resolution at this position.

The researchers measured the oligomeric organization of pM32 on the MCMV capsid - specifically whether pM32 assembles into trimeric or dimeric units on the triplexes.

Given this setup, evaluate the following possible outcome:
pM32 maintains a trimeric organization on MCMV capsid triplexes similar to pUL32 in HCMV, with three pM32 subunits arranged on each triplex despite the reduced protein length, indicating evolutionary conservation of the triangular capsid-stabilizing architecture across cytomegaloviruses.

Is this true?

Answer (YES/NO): NO